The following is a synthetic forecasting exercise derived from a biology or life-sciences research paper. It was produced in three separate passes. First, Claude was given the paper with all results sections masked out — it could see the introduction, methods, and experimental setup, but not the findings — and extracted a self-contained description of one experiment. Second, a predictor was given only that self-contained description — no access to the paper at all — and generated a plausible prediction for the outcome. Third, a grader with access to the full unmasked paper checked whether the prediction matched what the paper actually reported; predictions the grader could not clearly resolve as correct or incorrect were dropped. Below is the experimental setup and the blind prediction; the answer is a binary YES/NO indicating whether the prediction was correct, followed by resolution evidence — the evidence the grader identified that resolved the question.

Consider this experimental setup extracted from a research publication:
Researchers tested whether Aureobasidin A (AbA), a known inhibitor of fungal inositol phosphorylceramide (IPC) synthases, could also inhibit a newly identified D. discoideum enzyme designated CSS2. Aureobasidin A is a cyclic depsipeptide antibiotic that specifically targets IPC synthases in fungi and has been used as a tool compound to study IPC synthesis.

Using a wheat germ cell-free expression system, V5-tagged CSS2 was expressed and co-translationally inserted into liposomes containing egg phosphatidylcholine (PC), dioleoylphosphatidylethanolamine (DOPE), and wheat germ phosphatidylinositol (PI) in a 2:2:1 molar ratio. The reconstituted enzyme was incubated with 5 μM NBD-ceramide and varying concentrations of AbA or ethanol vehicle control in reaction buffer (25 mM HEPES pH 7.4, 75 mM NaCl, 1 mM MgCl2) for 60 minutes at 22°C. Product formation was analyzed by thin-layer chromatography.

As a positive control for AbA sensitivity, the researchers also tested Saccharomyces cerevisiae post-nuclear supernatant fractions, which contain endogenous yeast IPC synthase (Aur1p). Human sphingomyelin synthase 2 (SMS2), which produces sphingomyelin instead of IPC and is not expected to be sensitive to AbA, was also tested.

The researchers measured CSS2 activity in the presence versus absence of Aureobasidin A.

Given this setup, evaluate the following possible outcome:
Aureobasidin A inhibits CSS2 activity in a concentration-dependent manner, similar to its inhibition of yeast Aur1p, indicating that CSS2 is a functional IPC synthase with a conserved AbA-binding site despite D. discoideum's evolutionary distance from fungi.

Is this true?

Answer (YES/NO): NO